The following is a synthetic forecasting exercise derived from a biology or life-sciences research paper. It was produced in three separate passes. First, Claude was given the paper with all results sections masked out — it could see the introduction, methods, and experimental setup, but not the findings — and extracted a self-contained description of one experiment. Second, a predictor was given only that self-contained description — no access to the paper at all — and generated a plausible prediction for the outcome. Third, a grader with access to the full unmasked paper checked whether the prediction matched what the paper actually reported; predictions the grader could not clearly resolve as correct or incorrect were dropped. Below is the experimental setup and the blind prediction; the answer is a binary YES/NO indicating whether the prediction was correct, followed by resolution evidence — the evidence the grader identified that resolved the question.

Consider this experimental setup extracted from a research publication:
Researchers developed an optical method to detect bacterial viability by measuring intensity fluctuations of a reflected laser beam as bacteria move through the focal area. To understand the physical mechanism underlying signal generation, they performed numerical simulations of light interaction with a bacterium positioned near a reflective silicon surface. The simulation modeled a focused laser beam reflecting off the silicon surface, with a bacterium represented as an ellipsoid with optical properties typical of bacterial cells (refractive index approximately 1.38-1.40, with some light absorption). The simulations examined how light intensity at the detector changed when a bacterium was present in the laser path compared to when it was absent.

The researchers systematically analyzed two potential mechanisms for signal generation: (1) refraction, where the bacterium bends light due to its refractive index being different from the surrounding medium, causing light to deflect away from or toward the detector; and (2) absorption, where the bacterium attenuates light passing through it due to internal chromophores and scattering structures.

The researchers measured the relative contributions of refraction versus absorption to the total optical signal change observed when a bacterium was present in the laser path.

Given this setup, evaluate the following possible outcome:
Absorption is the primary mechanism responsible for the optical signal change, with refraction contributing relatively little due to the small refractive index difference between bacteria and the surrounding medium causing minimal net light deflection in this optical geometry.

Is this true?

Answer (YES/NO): NO